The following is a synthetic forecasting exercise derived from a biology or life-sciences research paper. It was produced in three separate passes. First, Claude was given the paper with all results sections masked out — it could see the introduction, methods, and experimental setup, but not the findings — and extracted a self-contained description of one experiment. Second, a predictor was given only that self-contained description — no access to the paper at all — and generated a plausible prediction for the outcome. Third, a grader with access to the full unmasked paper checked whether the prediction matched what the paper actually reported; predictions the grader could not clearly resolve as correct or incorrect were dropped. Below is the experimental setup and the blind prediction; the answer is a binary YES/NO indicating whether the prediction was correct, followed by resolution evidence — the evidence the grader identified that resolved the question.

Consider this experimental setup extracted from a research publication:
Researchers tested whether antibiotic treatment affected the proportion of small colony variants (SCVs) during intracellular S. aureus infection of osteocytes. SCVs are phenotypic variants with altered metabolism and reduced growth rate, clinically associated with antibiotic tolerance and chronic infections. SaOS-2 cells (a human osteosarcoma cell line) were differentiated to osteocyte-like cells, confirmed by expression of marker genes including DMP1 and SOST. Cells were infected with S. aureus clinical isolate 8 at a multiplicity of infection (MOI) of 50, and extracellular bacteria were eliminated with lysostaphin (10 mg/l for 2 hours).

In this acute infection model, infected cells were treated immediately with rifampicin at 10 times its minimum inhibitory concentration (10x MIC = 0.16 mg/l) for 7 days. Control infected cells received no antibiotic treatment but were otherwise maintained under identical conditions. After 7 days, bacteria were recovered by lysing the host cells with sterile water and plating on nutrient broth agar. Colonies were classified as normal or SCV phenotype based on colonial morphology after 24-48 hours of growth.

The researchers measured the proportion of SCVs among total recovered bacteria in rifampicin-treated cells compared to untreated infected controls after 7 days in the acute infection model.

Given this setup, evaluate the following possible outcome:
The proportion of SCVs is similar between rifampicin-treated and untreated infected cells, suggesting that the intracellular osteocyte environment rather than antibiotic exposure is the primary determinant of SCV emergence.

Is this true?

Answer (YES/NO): YES